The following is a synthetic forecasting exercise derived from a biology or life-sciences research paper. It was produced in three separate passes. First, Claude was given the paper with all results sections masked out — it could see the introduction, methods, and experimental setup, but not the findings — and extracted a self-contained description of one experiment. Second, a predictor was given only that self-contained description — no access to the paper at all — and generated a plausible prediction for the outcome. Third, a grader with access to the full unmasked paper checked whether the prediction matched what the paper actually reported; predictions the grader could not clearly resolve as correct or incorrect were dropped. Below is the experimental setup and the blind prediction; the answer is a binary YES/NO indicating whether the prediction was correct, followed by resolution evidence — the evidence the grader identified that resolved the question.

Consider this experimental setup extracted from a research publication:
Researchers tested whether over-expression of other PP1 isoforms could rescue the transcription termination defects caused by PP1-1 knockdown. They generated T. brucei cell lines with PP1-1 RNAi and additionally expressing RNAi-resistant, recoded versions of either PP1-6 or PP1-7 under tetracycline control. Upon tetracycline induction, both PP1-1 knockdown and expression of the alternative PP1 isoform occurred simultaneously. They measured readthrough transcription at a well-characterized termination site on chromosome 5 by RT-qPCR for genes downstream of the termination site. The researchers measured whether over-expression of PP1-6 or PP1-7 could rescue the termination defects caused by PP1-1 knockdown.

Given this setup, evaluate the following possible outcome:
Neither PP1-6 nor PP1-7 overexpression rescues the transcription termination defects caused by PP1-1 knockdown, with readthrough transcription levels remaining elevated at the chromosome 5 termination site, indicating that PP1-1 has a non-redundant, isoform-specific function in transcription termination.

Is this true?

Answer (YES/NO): NO